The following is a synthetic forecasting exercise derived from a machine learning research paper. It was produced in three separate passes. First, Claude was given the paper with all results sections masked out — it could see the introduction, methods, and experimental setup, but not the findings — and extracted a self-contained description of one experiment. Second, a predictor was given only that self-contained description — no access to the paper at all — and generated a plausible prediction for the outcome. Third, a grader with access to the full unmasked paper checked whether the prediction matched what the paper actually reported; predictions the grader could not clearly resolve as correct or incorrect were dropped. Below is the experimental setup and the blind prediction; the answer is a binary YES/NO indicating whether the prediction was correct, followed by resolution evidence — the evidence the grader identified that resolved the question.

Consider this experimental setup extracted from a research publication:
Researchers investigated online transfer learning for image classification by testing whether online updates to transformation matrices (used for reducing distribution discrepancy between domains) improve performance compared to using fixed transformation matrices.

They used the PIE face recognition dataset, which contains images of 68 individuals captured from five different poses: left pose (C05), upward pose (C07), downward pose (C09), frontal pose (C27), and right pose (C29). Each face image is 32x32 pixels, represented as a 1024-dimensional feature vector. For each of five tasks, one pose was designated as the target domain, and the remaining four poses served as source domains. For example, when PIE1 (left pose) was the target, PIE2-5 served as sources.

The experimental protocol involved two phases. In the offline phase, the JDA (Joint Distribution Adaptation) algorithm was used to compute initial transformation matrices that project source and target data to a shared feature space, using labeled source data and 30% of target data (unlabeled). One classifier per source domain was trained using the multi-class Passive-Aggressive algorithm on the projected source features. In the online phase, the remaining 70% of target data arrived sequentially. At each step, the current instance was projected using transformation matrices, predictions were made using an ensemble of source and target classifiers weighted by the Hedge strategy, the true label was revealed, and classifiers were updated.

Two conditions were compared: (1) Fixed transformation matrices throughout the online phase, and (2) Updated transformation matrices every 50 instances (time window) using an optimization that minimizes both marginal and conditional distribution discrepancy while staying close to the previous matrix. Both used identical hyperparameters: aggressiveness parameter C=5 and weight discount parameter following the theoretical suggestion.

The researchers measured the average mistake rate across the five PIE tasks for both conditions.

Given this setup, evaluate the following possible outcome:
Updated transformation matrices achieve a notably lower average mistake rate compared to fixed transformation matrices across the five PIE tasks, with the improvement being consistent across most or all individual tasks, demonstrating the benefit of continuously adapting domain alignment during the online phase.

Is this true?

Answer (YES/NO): YES